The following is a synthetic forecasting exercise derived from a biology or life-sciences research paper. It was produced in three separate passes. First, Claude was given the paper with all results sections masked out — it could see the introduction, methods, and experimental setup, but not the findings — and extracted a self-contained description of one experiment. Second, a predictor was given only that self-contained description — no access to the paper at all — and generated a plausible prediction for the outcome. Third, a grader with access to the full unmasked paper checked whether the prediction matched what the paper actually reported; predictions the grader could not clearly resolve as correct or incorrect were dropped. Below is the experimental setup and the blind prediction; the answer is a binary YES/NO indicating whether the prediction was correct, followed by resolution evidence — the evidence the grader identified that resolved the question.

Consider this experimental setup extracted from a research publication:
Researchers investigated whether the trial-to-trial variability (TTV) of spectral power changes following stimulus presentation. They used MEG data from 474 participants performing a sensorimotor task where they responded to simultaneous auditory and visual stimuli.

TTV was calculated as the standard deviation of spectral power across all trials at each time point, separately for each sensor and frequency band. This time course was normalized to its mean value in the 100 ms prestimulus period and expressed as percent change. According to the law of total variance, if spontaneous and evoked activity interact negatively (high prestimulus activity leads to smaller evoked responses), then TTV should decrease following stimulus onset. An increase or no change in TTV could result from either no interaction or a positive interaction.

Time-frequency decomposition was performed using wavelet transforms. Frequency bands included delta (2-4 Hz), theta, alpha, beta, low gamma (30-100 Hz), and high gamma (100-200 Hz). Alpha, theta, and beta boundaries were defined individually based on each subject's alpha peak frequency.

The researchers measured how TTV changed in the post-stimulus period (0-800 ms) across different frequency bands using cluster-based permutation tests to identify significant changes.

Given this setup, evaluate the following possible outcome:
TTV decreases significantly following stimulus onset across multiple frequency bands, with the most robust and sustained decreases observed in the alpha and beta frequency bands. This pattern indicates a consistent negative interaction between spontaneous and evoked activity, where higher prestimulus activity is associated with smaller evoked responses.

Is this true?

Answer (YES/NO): YES